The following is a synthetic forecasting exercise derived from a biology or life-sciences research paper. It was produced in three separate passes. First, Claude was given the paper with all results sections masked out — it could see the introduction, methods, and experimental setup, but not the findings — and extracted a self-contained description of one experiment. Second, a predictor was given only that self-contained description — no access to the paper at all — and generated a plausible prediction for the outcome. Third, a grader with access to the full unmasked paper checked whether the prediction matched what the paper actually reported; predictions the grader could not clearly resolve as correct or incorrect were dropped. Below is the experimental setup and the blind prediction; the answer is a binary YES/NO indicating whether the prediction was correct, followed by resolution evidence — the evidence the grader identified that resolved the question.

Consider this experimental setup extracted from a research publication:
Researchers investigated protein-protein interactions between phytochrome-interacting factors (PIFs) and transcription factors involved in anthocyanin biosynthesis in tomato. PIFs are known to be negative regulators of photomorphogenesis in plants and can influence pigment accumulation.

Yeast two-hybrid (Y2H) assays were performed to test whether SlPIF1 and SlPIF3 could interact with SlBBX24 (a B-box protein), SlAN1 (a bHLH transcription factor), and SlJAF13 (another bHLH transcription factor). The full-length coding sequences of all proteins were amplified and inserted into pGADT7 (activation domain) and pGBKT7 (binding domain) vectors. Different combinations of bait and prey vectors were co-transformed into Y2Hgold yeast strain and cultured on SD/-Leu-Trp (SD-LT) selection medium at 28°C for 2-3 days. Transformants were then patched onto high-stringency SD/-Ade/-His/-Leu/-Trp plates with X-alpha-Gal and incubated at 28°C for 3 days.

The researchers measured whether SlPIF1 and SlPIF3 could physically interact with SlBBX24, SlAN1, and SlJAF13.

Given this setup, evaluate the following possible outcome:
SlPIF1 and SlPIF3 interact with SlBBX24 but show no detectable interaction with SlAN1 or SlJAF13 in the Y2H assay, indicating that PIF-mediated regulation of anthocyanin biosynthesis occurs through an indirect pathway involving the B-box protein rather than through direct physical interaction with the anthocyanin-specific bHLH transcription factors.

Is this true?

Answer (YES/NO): NO